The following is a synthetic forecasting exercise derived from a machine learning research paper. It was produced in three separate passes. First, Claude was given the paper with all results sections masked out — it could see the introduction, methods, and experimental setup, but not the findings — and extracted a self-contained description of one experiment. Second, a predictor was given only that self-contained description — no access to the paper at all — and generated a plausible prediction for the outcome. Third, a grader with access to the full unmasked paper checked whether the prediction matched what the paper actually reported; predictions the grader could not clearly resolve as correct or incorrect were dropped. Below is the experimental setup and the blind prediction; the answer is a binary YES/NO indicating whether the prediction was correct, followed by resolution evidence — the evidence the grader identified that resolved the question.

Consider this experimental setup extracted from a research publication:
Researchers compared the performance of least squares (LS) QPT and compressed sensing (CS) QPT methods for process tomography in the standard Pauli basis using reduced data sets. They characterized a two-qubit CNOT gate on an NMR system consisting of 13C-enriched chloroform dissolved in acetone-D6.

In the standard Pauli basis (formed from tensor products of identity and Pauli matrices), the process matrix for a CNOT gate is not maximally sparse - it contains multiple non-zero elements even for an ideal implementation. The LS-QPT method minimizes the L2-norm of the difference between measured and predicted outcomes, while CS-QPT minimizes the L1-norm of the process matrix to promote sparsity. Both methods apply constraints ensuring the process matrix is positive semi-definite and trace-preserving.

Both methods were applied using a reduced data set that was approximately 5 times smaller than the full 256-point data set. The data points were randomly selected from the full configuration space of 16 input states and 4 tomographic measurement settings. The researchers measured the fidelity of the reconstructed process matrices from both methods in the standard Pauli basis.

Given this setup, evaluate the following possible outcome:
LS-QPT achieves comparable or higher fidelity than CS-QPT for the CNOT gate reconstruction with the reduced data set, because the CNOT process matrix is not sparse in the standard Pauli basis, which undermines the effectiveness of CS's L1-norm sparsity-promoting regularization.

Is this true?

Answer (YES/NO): YES